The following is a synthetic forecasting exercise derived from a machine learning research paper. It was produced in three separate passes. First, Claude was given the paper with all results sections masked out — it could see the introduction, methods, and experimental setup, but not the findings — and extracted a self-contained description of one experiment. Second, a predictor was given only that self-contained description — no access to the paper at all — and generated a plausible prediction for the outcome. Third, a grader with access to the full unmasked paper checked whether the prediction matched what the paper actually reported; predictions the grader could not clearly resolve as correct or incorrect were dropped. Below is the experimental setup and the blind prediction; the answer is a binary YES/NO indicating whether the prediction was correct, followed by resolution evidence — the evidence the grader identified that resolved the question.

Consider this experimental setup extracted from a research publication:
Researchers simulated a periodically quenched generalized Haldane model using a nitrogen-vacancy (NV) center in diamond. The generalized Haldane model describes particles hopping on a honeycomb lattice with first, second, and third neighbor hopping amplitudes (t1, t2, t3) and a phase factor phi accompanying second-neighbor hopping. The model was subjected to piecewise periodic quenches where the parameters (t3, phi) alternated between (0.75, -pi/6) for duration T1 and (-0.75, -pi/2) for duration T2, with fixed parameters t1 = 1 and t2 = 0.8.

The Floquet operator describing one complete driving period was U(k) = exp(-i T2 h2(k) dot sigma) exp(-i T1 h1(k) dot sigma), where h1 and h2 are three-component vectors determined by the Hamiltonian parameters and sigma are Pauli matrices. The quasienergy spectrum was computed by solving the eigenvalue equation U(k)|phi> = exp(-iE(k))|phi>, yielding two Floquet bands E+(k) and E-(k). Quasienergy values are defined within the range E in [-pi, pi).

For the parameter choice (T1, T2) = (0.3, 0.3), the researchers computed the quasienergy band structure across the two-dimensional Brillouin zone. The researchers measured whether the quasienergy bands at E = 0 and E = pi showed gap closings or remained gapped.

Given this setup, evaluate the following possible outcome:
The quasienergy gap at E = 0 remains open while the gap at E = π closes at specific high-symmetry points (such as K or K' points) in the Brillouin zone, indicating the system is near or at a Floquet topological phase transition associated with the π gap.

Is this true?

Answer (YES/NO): NO